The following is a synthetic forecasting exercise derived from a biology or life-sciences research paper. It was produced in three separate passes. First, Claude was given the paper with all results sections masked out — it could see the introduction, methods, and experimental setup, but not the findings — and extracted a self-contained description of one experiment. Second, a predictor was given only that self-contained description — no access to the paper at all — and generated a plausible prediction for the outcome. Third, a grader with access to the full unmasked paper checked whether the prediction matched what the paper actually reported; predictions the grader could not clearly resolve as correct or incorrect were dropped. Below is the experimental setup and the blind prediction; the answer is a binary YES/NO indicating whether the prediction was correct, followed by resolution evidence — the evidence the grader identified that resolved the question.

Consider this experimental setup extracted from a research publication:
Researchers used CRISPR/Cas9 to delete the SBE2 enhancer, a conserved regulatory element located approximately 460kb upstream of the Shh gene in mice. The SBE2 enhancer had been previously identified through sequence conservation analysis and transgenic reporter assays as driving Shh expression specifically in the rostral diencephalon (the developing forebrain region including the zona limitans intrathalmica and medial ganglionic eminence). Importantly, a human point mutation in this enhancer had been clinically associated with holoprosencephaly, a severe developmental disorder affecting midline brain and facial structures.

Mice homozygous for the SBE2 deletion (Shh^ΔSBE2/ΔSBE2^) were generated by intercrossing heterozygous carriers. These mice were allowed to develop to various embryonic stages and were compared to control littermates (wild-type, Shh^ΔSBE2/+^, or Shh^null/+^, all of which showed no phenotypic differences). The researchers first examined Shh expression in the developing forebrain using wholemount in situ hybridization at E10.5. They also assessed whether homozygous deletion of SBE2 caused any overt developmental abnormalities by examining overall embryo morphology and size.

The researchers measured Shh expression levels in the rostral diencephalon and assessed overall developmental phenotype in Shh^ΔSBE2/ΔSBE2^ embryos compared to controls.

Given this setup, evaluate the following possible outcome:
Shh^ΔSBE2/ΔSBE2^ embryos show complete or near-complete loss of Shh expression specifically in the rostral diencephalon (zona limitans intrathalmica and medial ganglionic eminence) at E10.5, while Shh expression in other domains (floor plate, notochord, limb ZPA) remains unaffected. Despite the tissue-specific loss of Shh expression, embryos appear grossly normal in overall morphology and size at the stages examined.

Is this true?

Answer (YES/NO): YES